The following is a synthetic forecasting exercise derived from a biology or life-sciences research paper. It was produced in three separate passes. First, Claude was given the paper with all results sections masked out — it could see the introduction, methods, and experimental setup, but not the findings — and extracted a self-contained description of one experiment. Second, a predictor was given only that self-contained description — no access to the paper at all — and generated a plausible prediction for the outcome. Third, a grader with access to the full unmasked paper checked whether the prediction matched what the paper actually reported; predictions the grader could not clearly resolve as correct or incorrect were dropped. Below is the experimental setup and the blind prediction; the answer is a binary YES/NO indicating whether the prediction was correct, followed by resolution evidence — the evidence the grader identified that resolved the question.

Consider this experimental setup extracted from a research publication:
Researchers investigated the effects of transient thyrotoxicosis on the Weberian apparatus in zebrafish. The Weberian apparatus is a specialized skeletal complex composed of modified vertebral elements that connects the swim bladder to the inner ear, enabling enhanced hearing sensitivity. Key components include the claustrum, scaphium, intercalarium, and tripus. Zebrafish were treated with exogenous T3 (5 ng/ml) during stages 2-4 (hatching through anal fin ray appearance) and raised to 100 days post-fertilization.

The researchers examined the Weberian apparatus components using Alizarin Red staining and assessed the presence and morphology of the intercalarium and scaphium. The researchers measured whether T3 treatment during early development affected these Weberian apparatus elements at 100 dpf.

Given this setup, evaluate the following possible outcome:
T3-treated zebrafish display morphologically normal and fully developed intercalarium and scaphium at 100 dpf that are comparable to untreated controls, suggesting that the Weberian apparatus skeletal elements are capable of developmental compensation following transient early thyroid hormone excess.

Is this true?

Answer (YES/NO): NO